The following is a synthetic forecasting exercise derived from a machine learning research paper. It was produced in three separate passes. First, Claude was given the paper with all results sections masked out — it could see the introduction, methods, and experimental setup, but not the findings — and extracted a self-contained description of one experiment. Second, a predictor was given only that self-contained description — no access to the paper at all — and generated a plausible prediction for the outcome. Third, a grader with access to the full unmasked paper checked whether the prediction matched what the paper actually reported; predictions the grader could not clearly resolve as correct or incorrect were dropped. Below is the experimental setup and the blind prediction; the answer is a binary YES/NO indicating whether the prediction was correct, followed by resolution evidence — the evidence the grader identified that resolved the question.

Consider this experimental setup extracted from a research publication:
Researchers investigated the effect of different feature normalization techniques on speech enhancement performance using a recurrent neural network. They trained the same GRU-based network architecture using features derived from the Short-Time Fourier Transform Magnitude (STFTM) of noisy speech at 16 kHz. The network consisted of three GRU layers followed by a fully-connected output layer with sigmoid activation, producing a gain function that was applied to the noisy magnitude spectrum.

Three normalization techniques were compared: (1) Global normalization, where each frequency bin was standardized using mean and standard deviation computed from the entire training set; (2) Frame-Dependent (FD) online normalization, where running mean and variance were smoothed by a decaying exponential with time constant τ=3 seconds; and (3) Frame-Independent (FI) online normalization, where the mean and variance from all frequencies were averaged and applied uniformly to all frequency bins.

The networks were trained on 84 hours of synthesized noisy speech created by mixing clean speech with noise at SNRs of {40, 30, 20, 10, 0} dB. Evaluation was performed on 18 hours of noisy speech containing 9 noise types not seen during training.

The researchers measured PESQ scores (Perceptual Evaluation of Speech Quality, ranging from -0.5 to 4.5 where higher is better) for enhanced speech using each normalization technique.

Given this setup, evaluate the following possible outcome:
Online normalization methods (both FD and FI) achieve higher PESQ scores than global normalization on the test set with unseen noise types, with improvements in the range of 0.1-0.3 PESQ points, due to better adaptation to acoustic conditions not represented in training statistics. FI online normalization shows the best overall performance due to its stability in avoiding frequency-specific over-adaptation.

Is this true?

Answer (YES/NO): NO